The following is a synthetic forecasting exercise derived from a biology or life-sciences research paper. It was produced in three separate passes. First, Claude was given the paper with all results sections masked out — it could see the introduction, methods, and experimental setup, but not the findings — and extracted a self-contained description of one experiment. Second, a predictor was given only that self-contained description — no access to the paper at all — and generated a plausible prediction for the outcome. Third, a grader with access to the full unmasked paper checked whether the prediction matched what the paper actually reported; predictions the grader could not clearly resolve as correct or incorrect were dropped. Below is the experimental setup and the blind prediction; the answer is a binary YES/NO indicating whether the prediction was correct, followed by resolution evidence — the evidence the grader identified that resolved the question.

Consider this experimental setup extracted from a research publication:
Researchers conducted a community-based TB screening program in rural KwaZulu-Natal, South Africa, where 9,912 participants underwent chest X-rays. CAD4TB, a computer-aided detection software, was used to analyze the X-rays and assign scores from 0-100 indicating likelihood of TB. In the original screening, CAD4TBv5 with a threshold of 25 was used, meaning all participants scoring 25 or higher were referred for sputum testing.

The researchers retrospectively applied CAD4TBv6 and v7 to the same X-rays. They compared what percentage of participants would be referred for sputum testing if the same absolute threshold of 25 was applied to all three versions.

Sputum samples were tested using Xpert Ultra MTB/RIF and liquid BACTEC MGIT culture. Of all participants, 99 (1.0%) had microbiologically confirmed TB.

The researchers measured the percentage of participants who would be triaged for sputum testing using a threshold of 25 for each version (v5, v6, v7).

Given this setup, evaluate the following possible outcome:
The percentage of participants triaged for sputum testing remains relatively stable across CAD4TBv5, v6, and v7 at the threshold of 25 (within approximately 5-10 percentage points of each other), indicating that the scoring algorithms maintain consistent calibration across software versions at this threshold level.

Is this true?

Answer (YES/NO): NO